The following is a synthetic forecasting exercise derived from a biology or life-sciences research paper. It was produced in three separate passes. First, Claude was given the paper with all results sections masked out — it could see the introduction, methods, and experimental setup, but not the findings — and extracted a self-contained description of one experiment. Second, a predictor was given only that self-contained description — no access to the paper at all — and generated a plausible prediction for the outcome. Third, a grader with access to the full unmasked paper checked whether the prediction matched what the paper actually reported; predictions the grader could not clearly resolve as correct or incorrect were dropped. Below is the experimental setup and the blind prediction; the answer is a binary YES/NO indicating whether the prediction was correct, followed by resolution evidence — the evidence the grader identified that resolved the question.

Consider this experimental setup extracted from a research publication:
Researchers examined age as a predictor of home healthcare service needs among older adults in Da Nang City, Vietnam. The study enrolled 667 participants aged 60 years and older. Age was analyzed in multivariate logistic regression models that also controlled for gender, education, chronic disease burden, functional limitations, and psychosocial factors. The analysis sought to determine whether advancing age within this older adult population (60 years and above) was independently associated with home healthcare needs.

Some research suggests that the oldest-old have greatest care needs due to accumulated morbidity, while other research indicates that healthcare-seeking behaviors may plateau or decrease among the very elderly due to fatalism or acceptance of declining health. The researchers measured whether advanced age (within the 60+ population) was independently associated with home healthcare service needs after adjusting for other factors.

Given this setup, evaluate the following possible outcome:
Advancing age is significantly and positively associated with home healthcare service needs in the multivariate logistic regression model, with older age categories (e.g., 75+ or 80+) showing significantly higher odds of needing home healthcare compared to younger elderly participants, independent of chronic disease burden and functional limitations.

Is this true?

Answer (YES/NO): YES